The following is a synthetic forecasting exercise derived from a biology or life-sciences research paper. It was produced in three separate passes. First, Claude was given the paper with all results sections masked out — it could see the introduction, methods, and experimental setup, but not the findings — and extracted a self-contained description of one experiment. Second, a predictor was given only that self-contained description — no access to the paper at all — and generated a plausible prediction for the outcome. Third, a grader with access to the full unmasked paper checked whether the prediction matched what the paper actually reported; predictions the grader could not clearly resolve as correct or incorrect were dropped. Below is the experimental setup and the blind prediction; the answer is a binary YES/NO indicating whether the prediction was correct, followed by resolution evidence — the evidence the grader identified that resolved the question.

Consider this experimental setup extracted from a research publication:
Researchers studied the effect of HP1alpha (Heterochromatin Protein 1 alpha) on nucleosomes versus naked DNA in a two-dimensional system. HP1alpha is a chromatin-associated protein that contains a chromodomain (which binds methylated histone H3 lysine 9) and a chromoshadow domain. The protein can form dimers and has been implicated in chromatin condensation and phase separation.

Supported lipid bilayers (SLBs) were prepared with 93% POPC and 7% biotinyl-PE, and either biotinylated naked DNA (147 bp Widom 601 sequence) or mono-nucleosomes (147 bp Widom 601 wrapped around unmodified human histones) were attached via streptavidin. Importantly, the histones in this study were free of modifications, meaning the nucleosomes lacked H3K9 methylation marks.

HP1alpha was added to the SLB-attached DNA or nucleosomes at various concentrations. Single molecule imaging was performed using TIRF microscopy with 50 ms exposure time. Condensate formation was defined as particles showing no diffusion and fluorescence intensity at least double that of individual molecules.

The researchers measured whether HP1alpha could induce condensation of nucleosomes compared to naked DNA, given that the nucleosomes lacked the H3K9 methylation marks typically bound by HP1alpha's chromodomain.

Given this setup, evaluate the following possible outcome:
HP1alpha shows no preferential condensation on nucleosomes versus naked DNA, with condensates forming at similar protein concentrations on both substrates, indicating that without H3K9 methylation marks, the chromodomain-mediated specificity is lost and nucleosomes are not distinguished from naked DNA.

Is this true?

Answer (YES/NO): NO